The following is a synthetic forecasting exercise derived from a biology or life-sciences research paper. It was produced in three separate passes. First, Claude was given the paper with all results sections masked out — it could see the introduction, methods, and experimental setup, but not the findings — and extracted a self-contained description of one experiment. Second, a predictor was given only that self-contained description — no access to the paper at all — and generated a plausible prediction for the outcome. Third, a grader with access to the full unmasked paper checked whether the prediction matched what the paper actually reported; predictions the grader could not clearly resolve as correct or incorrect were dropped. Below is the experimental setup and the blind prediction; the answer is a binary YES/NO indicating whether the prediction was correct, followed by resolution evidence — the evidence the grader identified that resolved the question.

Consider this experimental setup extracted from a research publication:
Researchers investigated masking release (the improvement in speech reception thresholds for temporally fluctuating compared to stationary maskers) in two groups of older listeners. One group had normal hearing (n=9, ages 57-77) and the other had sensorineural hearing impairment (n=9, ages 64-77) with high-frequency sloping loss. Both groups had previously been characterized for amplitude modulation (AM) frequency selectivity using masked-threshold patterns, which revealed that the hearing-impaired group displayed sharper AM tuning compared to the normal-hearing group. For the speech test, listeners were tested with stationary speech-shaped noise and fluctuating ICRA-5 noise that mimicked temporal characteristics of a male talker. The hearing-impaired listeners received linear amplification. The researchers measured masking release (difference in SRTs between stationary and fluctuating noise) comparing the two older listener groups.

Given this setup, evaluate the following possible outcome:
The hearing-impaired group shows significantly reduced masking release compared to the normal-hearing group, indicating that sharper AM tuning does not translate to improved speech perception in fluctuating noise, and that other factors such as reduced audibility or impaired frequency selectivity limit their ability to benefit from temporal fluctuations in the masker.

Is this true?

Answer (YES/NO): YES